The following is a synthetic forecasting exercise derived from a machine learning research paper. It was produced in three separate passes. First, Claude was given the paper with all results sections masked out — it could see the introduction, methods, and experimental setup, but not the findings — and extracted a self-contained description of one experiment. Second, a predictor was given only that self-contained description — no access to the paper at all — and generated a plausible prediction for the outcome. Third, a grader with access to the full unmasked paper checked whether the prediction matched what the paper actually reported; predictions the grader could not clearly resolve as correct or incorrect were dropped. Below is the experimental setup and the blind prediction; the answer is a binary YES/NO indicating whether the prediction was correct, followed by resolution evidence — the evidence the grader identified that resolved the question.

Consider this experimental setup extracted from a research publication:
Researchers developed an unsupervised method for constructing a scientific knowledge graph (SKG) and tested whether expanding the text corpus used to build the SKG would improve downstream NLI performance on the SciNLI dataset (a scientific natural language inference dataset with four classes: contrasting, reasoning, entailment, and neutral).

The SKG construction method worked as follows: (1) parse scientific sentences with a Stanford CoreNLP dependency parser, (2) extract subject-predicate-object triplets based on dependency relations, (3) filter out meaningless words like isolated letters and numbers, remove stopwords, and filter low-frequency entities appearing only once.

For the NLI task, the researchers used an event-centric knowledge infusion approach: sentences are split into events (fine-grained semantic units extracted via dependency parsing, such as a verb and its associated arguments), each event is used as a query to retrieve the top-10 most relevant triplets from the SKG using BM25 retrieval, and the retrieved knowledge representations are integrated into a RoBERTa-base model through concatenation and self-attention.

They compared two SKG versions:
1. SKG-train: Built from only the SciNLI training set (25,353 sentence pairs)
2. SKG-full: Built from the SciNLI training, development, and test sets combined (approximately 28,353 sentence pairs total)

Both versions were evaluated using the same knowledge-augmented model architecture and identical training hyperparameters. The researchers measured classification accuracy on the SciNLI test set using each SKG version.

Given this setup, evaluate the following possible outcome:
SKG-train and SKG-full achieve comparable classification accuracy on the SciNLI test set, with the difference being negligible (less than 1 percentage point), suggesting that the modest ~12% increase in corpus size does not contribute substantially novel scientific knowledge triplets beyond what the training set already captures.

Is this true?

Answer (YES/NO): YES